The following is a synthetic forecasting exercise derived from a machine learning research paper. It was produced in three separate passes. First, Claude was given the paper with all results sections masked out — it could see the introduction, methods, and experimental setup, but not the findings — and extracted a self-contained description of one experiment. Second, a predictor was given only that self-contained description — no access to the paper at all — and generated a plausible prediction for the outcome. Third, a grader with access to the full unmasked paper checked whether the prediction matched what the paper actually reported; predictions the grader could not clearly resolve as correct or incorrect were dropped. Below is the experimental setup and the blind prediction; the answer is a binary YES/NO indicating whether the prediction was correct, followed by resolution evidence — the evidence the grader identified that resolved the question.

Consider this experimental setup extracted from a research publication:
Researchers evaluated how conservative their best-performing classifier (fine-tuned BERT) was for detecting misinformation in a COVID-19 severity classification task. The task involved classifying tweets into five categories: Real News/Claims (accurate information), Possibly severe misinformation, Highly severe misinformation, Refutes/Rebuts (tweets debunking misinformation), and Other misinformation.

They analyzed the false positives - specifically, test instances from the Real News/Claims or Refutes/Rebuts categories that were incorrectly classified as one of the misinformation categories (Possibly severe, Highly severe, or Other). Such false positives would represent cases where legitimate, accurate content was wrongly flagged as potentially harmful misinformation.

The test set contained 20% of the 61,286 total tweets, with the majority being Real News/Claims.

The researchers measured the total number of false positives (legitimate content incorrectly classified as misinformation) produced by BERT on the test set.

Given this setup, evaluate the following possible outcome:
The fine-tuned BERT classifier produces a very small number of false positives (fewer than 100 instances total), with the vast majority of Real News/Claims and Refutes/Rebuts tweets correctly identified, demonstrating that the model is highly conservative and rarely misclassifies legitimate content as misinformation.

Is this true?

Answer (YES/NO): YES